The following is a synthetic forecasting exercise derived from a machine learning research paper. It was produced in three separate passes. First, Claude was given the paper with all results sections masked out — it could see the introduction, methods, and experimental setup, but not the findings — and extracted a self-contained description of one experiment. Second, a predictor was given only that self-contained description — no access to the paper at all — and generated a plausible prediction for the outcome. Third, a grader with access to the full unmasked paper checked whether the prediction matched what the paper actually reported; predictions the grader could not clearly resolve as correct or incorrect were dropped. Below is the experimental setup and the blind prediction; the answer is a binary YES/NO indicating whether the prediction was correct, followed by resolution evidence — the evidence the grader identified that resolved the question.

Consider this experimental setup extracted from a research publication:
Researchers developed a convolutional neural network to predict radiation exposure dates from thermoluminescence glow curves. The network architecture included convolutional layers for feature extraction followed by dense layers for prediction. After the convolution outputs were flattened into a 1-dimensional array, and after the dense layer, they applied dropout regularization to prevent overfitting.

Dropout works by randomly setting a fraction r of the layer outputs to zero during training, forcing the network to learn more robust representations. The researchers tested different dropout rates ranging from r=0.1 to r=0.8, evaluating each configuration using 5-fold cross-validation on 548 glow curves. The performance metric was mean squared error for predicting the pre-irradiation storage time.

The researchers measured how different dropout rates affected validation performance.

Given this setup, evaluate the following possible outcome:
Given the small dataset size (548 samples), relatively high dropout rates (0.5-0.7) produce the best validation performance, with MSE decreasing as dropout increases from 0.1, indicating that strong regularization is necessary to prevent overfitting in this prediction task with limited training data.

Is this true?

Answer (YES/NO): NO